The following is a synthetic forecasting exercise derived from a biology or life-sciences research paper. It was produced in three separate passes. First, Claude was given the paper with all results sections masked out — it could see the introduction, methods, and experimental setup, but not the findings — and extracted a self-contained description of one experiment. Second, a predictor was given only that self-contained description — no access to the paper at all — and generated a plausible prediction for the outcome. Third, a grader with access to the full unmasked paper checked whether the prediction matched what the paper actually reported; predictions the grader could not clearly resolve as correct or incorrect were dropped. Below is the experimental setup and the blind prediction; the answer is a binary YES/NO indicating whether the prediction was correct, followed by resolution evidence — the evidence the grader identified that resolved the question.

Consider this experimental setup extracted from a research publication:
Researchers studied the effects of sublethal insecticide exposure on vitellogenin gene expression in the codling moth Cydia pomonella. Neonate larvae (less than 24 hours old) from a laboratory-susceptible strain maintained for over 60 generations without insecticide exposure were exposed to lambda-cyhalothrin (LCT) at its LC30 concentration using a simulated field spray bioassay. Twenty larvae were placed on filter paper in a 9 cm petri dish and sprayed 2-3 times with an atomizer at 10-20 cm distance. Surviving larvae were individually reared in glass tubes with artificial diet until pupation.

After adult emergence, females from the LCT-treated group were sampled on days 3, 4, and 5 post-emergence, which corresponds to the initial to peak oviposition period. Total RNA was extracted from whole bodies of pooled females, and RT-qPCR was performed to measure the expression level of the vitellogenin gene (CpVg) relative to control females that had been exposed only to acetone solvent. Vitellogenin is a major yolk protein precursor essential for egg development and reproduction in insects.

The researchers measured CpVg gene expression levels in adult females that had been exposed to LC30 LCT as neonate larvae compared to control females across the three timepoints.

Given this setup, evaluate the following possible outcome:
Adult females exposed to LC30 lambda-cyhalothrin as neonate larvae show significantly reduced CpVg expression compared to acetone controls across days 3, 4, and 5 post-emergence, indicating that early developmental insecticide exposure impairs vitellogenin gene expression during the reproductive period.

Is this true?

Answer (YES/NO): YES